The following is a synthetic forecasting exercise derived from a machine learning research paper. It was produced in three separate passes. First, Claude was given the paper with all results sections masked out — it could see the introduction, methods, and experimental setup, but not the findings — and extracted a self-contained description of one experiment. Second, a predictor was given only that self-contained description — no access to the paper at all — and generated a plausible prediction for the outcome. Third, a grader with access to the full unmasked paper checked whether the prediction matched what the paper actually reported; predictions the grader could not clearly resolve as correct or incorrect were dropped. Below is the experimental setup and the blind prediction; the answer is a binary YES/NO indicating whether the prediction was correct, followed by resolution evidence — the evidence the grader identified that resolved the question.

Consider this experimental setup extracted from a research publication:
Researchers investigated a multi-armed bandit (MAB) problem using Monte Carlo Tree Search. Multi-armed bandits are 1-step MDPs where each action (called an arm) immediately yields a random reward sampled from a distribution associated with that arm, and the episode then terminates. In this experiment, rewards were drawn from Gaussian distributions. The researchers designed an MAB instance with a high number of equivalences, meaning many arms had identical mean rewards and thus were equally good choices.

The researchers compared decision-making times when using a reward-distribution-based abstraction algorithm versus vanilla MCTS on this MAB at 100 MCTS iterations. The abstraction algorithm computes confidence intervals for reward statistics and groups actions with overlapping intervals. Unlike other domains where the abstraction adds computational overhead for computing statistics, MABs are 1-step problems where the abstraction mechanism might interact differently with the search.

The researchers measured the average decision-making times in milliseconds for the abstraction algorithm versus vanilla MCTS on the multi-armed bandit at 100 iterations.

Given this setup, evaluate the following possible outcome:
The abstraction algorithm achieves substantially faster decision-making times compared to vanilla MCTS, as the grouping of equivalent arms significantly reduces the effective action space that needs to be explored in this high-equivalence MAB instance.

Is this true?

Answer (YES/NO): YES